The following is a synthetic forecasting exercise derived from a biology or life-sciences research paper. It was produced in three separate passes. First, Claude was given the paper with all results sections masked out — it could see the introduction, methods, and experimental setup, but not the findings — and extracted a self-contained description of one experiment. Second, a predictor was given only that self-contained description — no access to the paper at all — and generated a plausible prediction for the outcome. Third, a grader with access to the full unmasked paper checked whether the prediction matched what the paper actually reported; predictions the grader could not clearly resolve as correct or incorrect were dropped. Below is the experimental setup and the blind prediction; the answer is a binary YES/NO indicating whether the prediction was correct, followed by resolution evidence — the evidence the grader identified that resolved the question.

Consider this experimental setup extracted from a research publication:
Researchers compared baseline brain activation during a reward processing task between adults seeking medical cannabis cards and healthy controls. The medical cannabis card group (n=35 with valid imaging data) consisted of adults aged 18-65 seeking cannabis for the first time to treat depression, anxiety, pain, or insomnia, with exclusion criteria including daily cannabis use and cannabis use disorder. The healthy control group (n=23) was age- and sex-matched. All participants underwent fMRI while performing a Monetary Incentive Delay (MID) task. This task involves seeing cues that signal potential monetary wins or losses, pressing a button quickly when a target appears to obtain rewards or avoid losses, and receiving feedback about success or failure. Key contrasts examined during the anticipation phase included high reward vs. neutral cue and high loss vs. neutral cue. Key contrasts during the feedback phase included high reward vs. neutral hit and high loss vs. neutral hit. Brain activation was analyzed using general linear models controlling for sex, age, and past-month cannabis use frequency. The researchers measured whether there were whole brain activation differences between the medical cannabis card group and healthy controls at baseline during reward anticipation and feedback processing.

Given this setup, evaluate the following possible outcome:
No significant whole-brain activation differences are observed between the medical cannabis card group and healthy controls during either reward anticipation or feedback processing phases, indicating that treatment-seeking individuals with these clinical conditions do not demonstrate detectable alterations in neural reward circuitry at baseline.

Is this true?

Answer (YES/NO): YES